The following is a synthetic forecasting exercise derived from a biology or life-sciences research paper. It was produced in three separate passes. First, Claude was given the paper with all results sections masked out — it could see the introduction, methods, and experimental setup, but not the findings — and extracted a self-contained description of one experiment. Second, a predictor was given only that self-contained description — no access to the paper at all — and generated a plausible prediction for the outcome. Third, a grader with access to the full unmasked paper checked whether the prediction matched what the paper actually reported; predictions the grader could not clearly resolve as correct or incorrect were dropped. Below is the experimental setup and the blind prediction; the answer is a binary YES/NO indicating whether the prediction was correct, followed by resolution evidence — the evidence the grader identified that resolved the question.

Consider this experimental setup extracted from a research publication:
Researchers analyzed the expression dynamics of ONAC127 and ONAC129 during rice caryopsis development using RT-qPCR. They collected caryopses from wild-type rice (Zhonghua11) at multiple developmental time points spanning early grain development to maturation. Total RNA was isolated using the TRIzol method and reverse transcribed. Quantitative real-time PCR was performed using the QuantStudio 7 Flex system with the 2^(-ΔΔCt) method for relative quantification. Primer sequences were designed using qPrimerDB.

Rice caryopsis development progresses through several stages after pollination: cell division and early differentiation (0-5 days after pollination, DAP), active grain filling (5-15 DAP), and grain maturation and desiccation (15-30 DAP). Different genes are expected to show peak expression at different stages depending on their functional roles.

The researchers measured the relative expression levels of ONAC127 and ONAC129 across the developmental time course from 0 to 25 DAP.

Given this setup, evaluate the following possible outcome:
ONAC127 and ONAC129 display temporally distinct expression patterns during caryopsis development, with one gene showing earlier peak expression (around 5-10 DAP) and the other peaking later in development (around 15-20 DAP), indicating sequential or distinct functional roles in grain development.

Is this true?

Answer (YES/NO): NO